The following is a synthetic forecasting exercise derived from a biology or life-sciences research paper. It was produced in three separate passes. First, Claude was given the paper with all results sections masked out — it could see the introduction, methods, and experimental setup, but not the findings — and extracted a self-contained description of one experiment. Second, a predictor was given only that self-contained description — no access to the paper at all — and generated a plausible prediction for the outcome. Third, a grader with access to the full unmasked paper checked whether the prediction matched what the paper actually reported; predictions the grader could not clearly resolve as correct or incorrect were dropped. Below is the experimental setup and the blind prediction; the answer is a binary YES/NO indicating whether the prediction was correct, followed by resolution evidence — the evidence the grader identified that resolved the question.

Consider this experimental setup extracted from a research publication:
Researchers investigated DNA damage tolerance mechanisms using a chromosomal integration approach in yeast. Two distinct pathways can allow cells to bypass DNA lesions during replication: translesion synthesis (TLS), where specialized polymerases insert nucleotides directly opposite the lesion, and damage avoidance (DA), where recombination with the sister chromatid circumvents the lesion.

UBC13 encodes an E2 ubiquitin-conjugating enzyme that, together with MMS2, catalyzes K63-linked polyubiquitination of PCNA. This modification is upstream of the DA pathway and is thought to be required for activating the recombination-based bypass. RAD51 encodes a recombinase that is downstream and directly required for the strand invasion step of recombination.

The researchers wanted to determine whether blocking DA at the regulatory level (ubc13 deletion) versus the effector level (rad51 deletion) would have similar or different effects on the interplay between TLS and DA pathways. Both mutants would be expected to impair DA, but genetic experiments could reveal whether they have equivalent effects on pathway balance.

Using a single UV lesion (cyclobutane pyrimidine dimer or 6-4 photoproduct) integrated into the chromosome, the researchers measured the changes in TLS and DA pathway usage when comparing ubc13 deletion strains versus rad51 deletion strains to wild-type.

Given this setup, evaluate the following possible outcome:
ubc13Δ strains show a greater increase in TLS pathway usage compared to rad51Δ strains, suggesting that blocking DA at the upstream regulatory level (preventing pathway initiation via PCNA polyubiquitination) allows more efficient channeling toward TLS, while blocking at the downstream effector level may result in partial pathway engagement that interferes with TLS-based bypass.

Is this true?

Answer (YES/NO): NO